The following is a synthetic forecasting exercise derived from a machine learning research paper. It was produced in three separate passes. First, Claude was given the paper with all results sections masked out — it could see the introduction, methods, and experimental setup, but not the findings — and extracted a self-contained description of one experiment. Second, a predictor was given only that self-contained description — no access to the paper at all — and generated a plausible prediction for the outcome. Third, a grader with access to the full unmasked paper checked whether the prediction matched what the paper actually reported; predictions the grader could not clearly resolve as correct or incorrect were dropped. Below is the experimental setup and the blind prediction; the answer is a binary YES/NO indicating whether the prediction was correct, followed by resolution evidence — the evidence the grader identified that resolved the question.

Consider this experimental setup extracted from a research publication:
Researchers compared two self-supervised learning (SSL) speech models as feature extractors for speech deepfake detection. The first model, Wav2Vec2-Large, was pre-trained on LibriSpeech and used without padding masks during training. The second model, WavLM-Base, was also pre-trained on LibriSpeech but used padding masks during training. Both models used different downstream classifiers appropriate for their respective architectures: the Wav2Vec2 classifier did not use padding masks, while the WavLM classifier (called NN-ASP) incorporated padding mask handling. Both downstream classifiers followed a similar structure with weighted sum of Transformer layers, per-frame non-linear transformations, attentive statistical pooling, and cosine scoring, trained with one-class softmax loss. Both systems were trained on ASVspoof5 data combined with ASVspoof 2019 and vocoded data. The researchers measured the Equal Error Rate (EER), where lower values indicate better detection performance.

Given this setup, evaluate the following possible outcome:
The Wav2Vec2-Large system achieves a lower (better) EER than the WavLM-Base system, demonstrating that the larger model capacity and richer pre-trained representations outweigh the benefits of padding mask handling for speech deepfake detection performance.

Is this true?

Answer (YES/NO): NO